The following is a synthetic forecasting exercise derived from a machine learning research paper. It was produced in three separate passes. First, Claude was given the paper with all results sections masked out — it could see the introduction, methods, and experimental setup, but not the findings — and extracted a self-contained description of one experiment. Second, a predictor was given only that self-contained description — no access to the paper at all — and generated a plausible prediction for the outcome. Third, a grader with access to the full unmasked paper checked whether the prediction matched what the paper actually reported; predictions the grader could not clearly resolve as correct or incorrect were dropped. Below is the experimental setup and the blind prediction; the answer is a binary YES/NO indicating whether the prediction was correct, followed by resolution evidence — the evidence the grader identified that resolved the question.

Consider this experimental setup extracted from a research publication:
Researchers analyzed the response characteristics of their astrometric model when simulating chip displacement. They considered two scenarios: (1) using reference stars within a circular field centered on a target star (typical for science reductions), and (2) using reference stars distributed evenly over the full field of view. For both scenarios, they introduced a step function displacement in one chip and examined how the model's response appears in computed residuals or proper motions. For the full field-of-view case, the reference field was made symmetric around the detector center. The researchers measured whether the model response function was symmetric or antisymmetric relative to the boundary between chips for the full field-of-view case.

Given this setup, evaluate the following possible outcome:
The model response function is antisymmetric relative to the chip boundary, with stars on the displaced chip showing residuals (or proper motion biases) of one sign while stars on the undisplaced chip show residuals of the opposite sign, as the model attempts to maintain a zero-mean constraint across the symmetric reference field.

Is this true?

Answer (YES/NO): YES